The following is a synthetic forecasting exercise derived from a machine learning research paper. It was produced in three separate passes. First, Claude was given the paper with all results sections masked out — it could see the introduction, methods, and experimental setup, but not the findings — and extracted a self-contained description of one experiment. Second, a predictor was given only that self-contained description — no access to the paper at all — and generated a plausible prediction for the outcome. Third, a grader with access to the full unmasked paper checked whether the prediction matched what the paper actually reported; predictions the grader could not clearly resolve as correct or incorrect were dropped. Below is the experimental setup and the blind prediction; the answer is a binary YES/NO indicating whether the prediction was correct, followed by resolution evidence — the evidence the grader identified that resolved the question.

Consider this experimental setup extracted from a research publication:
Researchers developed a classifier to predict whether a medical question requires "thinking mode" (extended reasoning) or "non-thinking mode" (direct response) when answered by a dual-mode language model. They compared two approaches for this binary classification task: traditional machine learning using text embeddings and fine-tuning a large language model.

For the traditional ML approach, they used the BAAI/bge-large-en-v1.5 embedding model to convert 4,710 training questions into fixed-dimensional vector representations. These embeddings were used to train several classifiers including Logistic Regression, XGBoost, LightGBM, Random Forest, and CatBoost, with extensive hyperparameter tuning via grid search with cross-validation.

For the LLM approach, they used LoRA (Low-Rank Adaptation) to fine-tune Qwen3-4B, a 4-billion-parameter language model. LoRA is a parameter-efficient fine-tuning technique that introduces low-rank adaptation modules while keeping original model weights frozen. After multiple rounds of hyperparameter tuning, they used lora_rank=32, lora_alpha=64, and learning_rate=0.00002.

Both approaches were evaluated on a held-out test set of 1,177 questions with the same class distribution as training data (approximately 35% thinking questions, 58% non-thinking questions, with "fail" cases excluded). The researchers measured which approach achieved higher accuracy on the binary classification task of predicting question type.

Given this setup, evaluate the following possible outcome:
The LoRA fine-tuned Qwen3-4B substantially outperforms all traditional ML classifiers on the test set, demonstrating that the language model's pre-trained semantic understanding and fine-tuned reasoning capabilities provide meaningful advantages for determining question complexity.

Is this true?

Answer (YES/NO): NO